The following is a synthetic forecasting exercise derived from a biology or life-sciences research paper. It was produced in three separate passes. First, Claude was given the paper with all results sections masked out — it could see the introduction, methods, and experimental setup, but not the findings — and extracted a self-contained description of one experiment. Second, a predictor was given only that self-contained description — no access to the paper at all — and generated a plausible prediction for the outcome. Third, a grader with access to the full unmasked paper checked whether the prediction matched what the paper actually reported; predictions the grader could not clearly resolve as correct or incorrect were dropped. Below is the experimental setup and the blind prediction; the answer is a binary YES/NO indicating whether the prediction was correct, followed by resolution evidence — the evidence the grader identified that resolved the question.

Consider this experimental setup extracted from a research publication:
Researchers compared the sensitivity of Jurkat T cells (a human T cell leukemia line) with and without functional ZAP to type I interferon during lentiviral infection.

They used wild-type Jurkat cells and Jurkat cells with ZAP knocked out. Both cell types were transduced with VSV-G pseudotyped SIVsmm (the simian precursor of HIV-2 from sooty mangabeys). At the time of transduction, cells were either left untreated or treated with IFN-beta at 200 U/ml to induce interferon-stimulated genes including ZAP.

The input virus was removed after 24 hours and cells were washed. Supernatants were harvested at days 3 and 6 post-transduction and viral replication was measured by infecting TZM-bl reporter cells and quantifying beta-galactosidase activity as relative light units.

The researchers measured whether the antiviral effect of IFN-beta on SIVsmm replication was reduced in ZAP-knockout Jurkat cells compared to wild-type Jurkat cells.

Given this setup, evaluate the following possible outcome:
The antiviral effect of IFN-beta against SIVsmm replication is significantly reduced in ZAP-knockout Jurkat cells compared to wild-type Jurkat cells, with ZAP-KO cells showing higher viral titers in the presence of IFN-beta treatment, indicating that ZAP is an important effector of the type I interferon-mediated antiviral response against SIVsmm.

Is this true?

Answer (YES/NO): YES